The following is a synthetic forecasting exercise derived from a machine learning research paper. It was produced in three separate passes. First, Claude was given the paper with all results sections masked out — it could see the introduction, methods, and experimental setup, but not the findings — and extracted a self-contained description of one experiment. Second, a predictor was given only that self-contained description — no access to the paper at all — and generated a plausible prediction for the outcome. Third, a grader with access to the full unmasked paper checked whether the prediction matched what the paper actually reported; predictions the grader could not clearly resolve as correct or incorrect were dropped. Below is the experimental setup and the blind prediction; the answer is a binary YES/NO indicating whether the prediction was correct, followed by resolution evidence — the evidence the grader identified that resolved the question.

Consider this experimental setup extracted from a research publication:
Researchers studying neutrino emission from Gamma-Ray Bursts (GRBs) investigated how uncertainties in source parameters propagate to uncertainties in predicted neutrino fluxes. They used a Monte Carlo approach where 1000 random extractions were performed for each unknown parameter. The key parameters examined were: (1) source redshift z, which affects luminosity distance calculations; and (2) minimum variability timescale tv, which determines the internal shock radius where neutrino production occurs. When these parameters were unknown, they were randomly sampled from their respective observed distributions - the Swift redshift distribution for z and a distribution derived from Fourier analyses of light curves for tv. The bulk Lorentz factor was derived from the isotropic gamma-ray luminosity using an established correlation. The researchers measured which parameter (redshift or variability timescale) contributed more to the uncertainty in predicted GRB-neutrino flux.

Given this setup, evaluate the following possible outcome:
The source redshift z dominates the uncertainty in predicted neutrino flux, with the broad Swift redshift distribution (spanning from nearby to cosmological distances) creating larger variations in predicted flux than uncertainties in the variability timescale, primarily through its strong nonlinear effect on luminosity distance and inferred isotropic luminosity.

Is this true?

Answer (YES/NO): NO